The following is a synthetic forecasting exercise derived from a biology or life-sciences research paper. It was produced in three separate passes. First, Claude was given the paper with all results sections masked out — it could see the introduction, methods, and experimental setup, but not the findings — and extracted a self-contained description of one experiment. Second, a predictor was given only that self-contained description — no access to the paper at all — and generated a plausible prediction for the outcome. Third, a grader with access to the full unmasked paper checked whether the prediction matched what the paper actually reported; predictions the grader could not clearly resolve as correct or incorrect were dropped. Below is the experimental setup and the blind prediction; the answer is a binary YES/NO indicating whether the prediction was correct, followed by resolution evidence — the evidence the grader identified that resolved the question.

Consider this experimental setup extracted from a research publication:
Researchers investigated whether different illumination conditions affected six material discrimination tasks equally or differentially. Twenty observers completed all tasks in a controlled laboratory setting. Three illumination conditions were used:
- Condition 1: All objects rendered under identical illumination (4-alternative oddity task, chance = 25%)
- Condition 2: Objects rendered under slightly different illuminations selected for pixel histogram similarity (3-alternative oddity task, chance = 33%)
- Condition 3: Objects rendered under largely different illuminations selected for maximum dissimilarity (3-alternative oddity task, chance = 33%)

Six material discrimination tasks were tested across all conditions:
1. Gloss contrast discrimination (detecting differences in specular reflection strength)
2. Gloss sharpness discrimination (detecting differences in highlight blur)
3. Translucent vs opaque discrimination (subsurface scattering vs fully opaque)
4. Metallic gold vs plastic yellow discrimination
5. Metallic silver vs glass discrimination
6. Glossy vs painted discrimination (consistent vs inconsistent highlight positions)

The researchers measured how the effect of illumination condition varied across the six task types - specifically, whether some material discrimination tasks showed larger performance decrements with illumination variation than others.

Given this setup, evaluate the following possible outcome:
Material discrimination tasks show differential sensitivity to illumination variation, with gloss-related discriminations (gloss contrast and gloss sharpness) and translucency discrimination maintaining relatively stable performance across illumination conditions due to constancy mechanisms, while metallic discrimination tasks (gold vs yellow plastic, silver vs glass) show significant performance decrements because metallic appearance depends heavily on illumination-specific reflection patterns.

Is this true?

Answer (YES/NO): NO